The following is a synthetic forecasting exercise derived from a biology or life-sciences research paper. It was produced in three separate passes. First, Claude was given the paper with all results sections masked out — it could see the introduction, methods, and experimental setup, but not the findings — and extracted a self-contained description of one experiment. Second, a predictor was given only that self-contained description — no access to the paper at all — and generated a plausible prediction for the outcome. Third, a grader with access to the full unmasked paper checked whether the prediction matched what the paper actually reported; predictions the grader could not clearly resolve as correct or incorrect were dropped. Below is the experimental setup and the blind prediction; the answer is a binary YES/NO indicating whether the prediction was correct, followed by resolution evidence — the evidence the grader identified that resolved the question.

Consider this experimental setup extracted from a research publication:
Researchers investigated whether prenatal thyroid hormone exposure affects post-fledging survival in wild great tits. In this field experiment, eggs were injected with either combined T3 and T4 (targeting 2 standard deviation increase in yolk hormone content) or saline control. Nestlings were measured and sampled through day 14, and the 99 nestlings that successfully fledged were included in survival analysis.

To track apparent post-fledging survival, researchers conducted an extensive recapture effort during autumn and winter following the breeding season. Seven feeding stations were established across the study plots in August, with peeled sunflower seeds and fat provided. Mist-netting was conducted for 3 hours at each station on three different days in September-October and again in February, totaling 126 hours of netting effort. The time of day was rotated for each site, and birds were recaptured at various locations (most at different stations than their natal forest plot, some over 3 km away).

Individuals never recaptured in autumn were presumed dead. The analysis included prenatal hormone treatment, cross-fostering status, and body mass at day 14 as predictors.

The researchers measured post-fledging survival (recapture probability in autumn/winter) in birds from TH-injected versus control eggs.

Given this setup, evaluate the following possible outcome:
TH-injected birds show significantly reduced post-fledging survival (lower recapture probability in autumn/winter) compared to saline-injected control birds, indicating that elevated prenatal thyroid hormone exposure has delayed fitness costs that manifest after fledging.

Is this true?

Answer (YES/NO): NO